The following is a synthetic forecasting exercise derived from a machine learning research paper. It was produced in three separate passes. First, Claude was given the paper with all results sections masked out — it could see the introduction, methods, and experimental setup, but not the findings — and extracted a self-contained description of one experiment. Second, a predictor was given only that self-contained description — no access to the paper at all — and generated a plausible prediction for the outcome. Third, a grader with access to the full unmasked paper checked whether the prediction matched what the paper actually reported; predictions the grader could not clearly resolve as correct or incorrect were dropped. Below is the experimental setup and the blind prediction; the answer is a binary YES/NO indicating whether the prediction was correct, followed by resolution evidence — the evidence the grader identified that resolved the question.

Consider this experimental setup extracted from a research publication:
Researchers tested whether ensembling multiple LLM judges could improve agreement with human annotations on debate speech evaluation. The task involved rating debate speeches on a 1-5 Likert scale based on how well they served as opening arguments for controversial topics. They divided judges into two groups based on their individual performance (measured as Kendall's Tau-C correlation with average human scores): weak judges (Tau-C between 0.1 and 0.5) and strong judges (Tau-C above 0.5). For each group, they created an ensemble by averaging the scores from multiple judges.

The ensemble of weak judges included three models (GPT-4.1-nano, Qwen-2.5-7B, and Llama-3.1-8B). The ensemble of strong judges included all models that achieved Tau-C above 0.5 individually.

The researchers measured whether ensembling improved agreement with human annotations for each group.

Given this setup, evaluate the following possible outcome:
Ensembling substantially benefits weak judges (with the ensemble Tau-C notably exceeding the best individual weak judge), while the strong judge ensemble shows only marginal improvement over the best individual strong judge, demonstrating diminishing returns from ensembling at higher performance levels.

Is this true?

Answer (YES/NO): NO